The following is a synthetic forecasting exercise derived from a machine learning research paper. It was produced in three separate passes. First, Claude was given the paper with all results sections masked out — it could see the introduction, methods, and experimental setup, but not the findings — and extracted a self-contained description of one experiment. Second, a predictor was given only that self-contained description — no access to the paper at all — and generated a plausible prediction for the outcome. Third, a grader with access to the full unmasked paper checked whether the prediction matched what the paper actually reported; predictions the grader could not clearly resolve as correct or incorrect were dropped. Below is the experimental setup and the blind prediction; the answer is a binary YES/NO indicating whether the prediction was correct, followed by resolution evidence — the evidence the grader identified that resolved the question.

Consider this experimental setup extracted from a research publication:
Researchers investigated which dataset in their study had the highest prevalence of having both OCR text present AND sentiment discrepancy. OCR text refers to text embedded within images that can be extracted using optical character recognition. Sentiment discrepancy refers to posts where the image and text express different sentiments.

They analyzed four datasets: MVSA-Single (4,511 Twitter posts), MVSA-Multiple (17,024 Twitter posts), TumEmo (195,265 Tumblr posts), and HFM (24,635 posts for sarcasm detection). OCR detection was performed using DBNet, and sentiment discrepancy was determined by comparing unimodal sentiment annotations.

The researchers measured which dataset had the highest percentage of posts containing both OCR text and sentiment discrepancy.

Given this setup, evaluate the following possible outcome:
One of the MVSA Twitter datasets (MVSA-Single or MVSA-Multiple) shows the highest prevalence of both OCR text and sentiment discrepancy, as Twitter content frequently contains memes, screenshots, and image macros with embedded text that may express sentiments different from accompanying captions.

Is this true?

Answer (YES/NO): NO